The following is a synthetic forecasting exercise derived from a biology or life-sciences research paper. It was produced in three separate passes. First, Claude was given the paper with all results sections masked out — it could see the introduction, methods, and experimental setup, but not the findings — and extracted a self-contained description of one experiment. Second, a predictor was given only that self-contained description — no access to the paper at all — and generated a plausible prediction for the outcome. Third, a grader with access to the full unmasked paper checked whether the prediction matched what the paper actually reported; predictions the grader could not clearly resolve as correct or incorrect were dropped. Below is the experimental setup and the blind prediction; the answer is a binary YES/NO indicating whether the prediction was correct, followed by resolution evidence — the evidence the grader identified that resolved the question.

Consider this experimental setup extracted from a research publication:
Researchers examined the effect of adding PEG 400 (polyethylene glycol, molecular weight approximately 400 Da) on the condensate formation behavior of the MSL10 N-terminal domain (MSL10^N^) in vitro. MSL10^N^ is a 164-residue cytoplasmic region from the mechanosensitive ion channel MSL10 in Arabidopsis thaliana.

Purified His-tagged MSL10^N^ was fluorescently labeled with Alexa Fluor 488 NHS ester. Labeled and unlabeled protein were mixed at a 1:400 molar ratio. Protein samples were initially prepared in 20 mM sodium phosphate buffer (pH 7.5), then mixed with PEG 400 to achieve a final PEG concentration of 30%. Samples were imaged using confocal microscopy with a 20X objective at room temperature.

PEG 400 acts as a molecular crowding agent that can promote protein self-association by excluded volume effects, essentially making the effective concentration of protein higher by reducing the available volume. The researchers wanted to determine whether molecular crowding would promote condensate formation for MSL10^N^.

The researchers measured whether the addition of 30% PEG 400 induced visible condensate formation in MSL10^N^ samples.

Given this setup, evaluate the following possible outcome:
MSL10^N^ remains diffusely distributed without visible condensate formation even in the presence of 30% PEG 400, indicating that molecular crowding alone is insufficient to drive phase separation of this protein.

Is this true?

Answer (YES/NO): NO